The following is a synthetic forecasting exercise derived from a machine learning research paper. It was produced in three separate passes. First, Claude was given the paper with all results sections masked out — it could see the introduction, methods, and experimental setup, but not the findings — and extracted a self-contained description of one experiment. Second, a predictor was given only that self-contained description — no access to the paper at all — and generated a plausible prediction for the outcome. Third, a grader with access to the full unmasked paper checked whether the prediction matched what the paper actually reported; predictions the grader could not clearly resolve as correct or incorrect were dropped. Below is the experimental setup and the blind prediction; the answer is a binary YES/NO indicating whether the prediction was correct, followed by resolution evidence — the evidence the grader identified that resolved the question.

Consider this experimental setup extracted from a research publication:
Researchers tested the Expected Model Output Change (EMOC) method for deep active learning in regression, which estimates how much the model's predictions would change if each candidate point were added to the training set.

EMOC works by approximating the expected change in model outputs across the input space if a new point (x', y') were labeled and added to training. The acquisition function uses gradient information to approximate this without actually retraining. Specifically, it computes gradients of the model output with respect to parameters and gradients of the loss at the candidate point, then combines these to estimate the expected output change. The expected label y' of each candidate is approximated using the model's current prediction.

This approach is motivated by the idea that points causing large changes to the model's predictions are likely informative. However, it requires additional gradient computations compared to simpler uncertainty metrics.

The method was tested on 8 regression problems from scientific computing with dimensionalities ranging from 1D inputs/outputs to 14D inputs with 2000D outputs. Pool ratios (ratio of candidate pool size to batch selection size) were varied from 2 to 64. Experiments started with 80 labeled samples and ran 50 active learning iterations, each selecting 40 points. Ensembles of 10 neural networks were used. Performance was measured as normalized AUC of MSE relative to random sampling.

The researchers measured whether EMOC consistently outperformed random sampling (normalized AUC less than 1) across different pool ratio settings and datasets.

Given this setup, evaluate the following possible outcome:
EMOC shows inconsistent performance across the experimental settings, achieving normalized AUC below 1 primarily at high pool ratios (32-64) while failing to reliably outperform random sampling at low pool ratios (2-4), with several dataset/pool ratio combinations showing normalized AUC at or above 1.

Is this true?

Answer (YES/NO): NO